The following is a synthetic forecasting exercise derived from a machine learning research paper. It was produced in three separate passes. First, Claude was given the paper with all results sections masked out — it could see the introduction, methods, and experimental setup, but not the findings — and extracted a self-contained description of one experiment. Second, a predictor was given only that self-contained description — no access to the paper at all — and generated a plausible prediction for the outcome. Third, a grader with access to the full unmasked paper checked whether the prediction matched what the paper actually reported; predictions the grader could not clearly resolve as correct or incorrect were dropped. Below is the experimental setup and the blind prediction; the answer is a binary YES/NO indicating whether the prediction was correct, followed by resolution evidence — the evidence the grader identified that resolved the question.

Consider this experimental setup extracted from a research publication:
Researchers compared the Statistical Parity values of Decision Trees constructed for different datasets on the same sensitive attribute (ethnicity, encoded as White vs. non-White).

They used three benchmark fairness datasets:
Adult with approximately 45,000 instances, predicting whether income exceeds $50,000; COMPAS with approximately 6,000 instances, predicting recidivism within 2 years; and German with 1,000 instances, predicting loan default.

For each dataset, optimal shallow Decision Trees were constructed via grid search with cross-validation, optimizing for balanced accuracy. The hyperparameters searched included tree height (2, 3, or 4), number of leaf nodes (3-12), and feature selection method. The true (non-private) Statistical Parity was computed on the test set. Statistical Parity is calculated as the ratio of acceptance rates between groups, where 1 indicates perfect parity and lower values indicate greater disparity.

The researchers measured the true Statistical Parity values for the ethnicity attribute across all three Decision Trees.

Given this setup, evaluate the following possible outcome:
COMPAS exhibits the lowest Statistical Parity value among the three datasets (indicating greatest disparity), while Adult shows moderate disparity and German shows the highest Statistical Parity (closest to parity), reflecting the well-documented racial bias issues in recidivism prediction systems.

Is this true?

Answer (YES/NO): NO